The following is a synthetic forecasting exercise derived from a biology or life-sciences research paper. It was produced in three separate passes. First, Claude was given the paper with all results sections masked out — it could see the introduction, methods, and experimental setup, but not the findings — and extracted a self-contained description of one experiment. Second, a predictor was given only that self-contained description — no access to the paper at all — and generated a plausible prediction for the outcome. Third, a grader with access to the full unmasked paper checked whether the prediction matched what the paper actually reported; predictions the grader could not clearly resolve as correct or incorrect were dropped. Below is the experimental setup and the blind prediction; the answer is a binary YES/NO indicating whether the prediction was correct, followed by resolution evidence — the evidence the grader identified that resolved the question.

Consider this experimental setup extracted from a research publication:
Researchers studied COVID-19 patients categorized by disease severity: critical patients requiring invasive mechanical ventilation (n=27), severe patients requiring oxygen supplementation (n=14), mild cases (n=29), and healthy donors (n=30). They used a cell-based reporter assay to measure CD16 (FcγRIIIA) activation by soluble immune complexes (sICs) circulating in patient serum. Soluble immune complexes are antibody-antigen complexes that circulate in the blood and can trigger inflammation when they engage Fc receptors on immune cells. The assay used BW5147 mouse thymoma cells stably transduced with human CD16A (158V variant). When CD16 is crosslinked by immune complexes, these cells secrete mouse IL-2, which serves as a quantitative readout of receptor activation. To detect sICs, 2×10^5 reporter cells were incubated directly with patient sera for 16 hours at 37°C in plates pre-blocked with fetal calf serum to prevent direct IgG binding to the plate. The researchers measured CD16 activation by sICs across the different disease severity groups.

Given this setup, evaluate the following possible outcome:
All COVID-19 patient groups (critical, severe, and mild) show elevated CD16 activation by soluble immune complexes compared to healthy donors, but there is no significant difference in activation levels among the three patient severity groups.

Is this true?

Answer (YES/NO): NO